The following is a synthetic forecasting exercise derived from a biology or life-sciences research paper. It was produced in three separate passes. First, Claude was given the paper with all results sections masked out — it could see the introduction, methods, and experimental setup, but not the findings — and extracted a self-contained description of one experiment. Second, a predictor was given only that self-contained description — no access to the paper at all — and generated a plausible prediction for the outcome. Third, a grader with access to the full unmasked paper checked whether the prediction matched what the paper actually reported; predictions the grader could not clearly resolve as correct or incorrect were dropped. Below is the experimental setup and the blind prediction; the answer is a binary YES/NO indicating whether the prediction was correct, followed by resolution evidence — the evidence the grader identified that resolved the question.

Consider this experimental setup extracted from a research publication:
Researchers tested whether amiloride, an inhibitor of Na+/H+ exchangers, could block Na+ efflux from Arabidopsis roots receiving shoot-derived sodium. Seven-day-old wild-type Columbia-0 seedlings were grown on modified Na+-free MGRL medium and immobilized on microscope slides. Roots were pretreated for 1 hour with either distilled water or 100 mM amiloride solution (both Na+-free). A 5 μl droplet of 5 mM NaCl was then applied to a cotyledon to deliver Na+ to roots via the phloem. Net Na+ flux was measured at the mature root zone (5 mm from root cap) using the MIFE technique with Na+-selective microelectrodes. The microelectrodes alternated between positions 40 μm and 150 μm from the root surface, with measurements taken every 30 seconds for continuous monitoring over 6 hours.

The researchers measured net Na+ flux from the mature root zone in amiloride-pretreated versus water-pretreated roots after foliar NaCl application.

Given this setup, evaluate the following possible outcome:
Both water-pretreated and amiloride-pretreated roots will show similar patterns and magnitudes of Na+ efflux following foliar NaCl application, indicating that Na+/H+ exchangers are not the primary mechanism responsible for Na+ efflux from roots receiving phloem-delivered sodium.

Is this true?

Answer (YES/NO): NO